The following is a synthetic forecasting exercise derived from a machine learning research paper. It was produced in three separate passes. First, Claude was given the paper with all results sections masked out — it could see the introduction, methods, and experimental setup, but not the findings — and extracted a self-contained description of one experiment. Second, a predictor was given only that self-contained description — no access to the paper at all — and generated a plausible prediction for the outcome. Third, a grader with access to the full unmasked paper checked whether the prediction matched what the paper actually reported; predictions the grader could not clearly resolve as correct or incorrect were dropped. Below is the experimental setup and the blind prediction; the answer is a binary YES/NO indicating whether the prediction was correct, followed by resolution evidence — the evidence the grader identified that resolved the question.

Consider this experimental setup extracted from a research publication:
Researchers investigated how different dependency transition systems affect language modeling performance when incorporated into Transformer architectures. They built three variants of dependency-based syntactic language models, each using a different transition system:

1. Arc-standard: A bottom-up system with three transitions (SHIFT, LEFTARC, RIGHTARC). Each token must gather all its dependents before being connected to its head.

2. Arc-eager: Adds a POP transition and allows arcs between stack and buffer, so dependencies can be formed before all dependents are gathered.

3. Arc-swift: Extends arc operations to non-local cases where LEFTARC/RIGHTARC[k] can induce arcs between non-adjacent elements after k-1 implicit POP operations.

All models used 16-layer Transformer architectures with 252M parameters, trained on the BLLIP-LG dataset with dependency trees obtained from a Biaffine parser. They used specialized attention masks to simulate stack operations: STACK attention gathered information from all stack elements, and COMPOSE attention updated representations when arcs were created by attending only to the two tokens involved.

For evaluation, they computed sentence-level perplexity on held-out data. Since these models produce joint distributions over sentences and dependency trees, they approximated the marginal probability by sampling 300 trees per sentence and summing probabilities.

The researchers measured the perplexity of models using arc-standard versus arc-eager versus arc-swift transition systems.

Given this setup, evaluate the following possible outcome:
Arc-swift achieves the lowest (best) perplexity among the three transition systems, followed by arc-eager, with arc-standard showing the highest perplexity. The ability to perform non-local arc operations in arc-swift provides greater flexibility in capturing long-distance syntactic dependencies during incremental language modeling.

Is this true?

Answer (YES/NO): NO